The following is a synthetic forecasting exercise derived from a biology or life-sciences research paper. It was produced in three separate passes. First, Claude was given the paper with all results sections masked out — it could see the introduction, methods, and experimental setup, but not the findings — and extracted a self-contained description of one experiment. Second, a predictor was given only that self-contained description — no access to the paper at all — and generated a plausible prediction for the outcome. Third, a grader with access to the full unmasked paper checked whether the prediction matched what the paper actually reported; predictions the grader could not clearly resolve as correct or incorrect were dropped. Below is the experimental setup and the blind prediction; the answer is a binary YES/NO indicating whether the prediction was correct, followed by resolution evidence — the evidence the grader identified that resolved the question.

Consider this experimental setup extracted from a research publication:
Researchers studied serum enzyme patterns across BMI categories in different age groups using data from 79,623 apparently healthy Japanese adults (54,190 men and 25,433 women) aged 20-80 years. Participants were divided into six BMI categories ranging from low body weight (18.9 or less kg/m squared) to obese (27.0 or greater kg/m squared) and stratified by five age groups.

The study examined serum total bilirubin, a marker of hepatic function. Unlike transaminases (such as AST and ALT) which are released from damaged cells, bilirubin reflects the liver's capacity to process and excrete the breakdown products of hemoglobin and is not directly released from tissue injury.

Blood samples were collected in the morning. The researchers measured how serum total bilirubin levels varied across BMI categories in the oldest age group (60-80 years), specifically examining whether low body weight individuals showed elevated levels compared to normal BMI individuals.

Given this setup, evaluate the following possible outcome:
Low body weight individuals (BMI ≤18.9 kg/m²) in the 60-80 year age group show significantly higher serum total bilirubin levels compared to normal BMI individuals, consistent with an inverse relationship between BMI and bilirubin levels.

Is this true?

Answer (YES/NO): NO